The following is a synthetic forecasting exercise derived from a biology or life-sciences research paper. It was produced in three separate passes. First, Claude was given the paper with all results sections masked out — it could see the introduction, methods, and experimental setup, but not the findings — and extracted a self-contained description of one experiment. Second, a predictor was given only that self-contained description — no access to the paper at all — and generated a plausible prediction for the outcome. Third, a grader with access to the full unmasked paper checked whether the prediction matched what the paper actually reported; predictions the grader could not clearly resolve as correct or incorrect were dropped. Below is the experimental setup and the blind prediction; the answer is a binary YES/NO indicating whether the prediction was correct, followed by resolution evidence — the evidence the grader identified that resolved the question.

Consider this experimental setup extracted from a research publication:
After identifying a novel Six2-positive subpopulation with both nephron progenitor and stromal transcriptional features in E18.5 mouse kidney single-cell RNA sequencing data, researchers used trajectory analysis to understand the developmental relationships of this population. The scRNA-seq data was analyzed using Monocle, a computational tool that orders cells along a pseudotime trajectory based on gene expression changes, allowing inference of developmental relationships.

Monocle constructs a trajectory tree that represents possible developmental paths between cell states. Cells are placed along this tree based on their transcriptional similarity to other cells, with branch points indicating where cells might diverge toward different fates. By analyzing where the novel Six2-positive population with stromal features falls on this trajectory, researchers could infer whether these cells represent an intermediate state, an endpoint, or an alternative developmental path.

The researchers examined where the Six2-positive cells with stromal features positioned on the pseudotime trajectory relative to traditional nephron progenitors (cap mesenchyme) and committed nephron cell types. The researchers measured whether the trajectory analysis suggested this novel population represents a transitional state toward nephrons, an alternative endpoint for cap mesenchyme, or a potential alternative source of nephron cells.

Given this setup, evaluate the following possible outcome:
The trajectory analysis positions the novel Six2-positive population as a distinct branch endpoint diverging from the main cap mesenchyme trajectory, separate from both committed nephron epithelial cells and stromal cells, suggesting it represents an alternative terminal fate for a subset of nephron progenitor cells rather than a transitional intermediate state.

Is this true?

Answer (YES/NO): YES